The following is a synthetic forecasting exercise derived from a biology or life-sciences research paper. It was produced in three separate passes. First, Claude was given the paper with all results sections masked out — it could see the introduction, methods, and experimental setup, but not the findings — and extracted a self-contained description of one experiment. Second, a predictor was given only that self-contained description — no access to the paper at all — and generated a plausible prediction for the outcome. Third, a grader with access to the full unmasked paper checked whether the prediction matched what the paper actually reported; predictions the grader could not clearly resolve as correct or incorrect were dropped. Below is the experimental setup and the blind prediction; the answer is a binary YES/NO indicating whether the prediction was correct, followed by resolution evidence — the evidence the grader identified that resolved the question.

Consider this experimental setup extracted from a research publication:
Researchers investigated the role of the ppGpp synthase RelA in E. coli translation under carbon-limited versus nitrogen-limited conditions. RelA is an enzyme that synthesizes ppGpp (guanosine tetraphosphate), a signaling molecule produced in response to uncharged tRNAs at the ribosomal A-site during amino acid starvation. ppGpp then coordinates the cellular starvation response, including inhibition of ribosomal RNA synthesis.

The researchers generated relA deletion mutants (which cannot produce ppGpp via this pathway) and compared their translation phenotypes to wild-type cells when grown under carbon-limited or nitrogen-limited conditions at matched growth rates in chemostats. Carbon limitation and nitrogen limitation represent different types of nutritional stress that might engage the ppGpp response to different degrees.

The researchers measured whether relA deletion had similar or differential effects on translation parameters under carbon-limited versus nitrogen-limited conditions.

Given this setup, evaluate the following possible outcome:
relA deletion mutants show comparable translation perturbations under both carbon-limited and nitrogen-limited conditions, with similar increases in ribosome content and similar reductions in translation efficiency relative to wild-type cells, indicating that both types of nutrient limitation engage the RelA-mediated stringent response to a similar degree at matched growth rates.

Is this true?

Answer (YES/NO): NO